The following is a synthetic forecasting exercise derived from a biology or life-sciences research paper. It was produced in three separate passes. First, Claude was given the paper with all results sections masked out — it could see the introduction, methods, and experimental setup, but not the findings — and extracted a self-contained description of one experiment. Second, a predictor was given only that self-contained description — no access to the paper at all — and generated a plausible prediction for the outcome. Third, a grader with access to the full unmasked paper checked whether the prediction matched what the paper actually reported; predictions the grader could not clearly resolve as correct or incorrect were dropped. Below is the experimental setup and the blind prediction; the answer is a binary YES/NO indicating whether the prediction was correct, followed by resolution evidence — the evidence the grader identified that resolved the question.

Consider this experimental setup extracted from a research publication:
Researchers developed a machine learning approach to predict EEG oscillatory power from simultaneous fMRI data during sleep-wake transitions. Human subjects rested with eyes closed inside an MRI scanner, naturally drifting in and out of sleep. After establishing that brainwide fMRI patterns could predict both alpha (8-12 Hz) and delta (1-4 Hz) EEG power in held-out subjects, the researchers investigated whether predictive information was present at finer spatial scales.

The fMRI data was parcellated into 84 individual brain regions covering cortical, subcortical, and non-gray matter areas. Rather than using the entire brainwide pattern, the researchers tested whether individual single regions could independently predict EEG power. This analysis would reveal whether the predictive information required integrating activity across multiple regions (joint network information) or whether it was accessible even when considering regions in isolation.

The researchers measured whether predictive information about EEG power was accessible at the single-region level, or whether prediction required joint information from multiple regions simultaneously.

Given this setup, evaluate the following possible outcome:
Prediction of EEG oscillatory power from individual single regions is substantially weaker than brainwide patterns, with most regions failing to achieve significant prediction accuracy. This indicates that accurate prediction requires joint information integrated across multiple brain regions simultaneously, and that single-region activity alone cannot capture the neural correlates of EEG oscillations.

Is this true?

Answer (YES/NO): NO